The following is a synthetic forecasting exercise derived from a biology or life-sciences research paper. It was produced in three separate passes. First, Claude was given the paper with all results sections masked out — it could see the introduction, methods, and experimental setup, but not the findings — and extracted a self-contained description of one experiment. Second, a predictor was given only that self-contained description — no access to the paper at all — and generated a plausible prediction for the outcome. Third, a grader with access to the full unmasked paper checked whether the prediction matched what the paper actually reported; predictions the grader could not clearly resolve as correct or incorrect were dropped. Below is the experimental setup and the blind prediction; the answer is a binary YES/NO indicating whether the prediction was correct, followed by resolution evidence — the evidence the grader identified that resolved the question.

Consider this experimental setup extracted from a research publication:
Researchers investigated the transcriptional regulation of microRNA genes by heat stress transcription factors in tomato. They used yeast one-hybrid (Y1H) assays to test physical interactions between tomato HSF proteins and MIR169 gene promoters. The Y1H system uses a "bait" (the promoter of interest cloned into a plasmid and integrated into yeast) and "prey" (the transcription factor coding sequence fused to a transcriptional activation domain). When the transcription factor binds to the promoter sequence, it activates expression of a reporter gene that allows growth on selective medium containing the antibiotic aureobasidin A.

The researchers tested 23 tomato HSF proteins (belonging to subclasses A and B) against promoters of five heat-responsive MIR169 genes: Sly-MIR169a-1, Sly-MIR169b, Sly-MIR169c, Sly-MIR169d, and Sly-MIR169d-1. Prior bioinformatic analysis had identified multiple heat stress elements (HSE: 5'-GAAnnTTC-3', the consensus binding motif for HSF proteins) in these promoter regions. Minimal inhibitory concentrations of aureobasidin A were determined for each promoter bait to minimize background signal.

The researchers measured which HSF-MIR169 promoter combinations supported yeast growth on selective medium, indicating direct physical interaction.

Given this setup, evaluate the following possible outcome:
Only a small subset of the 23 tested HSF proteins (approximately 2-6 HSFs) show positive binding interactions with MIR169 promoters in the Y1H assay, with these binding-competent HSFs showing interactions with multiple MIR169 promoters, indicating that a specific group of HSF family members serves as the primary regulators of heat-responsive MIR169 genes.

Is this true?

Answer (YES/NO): NO